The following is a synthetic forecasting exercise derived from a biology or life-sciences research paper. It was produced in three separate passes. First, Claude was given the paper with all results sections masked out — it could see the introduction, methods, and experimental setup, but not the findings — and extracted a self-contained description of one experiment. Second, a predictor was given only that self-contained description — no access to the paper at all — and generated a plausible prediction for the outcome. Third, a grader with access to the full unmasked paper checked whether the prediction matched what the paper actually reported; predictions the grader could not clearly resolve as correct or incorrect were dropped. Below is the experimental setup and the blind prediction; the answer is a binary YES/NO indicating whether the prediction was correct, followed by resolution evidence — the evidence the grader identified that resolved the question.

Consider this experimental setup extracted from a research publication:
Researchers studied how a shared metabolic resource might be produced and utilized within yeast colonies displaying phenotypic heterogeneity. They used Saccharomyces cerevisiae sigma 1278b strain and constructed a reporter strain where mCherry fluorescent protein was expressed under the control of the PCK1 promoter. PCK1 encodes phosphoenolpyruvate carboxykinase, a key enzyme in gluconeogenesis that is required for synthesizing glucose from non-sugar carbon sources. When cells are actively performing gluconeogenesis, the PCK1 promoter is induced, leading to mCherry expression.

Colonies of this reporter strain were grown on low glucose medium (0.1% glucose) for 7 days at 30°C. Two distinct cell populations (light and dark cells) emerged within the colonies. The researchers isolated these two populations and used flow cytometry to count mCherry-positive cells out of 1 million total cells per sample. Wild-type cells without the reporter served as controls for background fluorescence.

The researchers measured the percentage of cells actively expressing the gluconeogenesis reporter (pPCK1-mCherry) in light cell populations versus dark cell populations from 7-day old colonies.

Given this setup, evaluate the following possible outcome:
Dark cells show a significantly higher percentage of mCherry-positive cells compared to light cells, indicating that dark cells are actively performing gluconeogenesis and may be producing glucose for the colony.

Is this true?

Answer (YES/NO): YES